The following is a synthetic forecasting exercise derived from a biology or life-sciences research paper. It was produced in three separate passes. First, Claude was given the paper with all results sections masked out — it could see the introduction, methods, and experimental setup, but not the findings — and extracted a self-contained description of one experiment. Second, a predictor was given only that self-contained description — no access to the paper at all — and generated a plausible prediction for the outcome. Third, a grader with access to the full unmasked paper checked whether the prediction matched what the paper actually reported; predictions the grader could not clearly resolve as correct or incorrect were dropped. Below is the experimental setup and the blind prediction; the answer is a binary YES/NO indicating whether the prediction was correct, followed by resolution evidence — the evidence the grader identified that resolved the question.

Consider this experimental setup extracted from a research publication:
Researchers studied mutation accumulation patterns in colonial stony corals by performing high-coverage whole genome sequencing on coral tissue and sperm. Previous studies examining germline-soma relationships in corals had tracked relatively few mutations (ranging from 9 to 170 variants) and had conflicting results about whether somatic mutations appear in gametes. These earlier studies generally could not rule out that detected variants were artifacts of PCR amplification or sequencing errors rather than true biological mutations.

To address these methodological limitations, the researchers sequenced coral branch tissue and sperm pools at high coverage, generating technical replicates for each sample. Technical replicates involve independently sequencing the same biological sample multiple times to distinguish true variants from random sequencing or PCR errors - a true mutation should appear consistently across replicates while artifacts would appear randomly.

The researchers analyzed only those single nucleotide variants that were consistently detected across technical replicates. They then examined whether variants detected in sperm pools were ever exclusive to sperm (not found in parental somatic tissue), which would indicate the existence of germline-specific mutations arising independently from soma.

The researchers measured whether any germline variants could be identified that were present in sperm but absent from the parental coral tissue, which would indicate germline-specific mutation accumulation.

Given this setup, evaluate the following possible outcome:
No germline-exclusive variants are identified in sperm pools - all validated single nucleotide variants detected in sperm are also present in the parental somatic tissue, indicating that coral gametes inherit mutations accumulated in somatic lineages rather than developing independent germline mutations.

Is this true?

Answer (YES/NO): NO